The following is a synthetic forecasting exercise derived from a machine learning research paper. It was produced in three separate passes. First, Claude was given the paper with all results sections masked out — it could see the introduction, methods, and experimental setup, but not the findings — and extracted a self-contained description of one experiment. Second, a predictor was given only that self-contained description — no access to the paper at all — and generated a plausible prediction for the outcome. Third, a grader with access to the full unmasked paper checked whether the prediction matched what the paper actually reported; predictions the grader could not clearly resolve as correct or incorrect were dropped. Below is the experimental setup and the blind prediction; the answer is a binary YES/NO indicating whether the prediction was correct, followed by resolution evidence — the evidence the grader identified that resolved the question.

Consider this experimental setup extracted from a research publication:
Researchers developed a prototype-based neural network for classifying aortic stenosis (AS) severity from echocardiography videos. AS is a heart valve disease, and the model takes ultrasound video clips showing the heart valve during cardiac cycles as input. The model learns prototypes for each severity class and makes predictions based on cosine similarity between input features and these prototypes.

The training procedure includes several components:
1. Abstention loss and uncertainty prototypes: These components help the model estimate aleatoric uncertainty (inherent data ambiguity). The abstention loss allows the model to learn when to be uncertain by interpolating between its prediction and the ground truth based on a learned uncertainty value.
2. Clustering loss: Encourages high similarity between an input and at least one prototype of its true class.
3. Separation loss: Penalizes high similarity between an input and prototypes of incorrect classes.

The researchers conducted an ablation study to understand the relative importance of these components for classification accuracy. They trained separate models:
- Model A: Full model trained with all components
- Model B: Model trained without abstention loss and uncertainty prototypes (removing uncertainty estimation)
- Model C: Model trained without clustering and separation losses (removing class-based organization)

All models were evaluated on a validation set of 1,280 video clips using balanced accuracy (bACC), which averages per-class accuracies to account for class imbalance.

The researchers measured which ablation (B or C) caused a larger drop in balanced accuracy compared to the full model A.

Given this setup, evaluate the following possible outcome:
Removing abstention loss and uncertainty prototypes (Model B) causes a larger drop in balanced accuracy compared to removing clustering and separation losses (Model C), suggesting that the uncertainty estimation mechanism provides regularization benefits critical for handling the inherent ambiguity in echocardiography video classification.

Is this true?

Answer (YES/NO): NO